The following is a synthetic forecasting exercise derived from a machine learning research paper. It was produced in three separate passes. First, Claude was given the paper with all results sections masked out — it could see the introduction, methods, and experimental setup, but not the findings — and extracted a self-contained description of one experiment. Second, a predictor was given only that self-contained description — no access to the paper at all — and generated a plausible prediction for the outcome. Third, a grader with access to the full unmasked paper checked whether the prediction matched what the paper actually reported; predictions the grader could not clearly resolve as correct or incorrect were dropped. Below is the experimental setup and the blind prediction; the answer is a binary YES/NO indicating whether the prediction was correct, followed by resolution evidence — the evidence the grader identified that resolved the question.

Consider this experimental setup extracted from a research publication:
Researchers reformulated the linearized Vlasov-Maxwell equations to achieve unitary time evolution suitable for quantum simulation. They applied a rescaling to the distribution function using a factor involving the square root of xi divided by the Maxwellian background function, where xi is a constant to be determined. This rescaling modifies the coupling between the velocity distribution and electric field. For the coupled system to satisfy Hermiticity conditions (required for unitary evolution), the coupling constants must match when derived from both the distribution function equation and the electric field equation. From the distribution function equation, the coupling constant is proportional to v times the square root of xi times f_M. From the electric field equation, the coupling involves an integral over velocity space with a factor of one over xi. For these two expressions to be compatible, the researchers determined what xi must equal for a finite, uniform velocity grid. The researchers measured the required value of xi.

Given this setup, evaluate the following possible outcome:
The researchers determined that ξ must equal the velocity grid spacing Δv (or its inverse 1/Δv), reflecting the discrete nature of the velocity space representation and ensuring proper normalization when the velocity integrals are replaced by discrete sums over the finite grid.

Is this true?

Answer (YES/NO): NO